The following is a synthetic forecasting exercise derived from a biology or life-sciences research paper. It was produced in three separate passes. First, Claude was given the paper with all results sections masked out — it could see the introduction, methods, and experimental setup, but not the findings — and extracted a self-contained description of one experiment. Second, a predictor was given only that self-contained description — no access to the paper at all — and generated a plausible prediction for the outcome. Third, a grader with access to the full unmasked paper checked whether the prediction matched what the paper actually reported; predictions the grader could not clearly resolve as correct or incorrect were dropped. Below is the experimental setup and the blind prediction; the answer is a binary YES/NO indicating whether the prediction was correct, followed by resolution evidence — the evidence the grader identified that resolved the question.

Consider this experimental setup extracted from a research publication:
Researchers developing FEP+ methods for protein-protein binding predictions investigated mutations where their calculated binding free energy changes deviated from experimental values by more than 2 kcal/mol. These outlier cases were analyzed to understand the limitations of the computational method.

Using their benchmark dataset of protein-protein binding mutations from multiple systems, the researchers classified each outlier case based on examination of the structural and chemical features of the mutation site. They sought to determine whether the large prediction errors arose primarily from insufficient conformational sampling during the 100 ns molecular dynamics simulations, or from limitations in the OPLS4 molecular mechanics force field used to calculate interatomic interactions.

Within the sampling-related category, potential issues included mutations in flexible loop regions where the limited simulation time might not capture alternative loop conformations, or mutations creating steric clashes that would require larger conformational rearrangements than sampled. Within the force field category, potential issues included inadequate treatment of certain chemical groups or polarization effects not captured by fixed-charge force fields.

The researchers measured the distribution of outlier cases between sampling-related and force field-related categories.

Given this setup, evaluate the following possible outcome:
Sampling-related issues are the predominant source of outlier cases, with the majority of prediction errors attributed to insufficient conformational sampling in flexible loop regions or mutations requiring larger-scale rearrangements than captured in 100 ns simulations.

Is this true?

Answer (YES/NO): YES